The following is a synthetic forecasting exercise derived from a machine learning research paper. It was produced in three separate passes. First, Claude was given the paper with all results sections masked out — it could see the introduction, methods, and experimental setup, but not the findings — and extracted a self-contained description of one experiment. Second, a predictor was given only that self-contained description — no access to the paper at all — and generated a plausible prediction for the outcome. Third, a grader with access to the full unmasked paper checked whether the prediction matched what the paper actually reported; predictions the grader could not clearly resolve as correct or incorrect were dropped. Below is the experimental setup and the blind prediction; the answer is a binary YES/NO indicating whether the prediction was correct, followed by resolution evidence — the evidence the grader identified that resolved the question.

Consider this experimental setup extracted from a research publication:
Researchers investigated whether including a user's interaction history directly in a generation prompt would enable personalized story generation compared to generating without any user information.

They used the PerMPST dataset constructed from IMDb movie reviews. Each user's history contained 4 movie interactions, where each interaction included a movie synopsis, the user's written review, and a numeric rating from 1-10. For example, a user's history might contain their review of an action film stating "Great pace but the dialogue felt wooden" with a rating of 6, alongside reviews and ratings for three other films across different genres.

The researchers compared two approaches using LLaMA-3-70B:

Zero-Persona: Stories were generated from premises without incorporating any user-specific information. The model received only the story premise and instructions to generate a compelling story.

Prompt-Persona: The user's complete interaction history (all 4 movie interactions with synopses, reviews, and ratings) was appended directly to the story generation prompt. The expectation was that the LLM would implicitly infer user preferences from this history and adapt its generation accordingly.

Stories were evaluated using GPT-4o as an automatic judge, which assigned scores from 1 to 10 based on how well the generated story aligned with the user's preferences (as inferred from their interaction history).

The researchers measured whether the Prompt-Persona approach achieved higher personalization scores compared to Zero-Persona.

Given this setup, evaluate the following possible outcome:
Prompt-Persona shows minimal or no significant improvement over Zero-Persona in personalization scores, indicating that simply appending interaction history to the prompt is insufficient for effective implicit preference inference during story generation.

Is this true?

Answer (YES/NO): YES